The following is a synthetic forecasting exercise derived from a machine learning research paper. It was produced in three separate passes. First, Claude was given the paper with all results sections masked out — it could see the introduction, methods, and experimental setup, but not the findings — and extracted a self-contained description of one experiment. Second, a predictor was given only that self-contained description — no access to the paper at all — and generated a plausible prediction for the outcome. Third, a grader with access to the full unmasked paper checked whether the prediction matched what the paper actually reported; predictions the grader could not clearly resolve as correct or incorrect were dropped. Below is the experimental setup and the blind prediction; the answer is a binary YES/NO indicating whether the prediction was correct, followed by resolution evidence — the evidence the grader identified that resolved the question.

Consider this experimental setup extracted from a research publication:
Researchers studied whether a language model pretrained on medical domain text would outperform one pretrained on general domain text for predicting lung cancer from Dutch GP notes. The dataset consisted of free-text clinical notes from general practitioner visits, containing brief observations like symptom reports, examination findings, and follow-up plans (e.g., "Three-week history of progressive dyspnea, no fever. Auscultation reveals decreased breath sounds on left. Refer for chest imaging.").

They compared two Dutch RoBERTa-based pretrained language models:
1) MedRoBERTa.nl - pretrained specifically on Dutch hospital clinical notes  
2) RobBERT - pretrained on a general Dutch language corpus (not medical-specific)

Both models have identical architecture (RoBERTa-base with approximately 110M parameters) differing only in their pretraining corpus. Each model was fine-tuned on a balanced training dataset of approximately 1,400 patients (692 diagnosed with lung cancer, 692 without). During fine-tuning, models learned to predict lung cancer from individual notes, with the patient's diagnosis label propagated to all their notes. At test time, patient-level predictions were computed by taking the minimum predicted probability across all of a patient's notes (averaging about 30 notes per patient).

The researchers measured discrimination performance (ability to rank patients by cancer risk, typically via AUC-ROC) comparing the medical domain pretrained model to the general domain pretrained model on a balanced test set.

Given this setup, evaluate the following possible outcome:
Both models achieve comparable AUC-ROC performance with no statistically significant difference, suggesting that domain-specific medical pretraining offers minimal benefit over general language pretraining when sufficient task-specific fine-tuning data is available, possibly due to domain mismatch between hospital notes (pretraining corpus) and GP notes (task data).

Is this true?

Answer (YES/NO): YES